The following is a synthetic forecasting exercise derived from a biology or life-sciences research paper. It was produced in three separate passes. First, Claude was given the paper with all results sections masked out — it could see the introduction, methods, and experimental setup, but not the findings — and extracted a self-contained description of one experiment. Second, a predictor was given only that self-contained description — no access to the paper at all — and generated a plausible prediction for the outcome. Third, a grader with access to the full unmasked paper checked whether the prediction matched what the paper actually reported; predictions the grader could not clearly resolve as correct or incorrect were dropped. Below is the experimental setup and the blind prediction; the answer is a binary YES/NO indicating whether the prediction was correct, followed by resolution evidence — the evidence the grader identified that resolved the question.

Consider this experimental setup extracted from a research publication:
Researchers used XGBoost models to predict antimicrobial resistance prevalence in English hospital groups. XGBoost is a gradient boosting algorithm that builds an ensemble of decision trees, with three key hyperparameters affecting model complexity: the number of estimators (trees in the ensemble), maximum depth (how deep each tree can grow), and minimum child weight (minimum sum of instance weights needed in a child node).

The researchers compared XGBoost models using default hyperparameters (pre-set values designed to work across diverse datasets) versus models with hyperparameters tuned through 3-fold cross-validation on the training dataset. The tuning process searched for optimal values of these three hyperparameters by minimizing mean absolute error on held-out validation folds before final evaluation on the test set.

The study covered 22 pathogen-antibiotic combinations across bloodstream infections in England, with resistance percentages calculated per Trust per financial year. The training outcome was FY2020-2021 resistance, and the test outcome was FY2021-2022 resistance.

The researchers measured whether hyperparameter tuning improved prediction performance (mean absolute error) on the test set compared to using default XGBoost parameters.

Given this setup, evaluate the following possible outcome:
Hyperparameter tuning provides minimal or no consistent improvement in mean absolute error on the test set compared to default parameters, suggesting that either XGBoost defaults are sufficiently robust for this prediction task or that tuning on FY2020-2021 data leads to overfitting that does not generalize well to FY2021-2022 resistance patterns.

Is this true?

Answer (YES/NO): YES